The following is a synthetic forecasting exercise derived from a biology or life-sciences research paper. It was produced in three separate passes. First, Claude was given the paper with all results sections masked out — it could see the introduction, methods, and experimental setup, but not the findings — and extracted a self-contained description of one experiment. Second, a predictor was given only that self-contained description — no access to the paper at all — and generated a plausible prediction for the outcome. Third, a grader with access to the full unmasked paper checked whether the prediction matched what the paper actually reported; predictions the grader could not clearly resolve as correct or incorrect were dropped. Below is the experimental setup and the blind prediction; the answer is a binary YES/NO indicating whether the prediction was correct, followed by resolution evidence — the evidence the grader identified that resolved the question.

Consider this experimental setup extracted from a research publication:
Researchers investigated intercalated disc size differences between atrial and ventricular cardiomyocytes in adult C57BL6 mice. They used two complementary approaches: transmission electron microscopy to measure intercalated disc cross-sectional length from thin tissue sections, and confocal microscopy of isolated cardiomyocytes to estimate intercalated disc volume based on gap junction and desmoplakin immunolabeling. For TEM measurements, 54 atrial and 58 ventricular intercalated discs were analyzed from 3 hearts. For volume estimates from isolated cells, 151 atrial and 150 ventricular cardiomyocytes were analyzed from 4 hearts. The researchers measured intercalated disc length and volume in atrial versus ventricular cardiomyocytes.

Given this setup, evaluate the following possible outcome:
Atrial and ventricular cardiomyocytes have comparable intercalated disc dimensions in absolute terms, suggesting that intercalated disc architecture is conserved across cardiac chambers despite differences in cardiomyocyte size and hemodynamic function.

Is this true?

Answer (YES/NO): NO